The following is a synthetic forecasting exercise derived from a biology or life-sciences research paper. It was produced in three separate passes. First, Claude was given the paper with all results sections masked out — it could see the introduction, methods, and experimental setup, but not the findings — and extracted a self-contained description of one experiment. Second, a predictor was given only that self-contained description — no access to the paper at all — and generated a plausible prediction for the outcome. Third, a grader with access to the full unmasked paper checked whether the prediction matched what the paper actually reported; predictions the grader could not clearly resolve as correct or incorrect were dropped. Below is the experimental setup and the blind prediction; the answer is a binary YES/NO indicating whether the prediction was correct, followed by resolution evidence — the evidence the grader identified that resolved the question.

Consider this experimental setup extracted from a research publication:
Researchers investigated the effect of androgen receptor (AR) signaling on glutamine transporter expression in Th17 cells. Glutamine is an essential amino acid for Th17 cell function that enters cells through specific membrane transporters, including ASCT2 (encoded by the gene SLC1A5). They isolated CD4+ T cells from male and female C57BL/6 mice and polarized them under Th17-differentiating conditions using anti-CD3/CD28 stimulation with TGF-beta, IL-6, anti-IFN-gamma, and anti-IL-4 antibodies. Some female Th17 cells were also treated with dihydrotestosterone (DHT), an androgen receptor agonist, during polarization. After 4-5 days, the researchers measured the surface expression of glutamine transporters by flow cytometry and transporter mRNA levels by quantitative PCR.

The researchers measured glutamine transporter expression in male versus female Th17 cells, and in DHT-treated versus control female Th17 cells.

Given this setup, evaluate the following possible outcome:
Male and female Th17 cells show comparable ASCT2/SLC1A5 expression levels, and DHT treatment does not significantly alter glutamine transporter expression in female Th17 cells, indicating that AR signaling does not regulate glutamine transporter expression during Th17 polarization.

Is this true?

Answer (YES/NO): NO